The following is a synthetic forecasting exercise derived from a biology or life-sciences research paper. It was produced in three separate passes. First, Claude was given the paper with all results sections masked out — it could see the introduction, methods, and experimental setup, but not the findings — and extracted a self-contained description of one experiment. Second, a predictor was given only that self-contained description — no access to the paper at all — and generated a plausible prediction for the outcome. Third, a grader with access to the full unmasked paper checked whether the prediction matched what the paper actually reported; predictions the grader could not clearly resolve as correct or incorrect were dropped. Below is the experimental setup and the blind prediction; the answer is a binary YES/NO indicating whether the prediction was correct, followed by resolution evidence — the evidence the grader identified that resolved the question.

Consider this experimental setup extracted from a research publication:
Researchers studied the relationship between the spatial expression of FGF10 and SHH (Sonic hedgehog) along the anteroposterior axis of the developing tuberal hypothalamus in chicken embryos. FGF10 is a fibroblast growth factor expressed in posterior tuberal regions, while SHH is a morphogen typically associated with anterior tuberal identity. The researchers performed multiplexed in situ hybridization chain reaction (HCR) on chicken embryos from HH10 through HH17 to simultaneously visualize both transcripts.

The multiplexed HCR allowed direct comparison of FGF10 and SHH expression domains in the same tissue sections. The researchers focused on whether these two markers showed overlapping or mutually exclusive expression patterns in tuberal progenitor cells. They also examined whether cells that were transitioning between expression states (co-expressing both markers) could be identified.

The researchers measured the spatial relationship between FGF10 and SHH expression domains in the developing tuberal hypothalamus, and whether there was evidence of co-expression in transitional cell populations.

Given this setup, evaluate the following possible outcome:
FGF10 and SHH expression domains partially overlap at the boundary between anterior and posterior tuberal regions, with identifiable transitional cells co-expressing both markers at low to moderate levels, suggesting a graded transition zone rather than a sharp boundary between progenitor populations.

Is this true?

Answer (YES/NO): NO